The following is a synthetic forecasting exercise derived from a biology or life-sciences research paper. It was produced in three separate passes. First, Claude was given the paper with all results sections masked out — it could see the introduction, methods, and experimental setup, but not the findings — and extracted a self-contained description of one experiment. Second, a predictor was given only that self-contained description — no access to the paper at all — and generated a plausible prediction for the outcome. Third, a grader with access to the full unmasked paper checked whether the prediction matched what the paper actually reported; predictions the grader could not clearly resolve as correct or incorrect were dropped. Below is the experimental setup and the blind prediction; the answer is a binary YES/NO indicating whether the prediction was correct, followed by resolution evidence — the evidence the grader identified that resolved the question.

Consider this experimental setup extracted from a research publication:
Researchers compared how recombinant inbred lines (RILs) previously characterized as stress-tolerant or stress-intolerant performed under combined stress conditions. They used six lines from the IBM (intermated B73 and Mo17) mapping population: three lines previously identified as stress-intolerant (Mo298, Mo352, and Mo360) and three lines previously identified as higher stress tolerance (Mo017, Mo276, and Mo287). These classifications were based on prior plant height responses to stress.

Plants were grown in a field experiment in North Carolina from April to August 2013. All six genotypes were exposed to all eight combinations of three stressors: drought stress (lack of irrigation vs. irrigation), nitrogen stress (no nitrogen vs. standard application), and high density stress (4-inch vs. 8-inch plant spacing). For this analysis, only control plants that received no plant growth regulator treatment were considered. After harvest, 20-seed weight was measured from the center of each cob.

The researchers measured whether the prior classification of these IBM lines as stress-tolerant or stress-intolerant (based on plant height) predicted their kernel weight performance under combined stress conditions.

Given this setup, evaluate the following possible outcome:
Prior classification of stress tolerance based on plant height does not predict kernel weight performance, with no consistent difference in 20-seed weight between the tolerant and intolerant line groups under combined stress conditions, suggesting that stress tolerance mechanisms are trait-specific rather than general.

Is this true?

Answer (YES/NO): YES